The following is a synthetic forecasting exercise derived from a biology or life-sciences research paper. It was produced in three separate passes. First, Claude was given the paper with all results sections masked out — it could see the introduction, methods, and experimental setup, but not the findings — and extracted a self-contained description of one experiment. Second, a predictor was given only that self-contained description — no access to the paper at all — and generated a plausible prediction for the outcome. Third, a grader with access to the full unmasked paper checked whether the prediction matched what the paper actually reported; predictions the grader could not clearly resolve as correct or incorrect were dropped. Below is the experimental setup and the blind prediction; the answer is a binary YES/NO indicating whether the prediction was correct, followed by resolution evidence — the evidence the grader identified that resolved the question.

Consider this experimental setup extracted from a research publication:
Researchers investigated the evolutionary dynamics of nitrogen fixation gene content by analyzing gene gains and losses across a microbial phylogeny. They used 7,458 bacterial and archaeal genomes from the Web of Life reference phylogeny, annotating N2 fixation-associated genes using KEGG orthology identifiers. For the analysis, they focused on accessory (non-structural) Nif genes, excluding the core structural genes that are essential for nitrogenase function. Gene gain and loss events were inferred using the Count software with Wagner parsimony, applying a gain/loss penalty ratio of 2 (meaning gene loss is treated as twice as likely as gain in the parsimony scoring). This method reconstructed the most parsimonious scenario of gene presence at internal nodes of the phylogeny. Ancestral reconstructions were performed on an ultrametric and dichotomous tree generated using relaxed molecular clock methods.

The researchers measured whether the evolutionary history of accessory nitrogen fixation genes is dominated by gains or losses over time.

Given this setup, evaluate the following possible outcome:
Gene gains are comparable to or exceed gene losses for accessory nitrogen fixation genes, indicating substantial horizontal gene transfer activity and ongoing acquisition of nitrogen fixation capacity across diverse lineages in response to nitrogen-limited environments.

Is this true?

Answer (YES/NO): NO